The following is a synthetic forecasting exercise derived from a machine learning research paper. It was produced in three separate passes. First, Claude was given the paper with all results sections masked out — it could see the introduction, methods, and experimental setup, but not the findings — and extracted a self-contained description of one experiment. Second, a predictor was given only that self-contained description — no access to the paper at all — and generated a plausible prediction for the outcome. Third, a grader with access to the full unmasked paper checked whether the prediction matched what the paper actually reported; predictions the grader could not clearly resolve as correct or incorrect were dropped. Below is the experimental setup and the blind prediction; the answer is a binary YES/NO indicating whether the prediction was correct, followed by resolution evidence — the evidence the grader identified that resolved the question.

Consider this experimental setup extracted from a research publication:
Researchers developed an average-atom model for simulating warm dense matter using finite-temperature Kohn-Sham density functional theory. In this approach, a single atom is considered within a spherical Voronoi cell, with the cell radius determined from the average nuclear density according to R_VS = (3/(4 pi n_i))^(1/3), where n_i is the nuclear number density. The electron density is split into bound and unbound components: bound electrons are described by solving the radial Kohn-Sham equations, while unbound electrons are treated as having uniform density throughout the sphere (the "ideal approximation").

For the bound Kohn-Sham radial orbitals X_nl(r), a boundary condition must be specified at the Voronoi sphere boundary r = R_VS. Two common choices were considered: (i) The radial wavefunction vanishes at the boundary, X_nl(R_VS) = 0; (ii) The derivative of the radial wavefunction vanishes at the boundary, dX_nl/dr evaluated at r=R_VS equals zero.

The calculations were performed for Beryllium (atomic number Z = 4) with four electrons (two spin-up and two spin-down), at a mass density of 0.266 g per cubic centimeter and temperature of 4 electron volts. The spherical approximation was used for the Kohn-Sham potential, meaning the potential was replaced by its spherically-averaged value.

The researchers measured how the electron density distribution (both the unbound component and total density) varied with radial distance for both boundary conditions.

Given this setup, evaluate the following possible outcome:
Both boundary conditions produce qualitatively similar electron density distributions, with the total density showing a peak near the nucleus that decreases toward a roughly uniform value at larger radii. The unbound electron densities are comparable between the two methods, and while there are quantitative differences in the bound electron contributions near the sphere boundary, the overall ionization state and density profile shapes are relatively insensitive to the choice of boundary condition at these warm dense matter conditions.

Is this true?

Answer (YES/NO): NO